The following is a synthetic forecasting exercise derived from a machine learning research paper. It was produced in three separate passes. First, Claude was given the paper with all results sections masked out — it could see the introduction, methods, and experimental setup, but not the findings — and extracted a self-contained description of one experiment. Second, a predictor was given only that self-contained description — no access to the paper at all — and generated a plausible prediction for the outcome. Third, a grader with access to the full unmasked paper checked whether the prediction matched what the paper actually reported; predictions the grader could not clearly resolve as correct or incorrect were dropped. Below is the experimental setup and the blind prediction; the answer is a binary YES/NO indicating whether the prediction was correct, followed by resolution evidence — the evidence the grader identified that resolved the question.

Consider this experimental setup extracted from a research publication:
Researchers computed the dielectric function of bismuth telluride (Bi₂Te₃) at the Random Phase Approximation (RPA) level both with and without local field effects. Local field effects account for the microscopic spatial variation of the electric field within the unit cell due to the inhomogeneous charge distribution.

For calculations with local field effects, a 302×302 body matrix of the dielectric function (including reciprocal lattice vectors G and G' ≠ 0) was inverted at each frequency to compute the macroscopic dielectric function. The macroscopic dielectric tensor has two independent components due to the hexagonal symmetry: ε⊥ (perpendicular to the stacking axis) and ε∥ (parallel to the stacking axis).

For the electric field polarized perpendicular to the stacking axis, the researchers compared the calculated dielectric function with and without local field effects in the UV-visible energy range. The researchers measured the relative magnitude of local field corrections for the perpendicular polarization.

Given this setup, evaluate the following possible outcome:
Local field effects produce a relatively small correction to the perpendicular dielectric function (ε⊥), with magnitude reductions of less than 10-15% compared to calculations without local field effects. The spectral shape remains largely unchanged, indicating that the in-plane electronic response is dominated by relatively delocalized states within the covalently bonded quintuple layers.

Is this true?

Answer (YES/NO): YES